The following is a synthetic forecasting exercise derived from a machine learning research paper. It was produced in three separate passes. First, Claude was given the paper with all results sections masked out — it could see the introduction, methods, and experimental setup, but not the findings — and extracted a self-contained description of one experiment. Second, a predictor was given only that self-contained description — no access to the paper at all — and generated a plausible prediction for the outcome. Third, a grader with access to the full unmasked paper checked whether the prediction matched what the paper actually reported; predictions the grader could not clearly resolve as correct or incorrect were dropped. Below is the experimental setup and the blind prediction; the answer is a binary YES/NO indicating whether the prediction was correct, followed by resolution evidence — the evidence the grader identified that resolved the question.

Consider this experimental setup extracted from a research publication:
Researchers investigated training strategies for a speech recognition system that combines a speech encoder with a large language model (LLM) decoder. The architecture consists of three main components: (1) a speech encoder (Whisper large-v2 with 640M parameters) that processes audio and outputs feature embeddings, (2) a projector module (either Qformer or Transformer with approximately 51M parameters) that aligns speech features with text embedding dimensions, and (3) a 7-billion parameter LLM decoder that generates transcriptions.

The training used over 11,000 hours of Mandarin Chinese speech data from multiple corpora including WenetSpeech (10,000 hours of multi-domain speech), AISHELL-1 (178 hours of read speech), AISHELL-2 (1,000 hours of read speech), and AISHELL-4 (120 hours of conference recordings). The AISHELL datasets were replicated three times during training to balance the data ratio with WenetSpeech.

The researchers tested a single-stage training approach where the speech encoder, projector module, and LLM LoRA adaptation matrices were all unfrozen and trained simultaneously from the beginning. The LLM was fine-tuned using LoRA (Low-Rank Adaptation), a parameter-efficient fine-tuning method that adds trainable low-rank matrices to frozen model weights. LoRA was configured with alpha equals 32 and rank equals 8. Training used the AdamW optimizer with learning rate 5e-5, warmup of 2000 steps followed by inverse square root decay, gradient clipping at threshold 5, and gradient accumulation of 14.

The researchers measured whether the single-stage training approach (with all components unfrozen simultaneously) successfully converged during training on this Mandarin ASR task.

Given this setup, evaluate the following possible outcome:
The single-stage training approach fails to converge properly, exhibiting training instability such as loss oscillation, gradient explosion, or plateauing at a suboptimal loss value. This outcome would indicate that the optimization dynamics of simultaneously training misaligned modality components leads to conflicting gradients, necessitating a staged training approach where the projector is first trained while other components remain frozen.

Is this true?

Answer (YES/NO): YES